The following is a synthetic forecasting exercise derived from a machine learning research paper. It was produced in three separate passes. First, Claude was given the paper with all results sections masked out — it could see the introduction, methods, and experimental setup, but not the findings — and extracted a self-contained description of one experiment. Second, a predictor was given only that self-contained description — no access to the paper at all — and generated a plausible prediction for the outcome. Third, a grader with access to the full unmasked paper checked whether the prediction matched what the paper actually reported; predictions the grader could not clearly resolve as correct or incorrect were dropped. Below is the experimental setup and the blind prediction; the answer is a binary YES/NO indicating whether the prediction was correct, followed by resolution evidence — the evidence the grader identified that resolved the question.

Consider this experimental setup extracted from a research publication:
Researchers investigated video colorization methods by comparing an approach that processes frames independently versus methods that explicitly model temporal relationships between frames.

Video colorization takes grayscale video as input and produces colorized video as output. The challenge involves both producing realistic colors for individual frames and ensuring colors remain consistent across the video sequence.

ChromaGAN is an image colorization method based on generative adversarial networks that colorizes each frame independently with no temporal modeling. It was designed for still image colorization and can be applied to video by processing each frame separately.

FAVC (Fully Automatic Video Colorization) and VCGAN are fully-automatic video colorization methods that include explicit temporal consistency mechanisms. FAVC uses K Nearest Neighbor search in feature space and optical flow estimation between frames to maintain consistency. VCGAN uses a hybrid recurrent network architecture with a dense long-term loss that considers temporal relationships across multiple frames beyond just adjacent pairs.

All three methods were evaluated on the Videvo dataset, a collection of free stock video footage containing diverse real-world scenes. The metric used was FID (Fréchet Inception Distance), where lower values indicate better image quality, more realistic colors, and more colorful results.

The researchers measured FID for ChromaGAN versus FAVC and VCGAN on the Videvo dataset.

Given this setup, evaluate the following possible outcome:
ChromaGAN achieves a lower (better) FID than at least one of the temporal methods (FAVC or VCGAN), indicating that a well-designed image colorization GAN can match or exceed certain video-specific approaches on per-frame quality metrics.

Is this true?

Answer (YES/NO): YES